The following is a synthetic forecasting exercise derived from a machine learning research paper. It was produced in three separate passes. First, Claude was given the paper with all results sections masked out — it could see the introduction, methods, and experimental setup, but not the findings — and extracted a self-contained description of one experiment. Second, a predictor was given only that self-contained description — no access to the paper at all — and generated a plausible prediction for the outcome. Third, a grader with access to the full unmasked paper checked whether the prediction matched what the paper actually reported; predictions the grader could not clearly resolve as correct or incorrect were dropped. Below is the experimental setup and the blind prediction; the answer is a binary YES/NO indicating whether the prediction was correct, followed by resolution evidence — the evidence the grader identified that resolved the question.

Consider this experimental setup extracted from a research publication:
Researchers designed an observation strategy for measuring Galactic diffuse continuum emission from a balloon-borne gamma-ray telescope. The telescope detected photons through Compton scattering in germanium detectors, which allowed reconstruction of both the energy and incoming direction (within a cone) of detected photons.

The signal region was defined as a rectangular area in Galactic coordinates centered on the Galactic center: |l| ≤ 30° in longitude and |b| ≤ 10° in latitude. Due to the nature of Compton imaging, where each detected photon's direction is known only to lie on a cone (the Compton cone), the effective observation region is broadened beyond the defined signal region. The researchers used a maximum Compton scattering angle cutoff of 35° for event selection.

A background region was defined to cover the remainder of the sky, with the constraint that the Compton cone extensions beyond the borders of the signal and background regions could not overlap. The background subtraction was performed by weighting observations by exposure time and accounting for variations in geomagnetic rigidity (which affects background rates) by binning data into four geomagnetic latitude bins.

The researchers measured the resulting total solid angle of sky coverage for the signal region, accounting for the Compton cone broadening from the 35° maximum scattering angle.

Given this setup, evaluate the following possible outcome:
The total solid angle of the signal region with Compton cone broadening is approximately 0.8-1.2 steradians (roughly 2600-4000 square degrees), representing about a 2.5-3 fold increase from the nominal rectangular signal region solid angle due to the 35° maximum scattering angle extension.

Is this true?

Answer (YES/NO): NO